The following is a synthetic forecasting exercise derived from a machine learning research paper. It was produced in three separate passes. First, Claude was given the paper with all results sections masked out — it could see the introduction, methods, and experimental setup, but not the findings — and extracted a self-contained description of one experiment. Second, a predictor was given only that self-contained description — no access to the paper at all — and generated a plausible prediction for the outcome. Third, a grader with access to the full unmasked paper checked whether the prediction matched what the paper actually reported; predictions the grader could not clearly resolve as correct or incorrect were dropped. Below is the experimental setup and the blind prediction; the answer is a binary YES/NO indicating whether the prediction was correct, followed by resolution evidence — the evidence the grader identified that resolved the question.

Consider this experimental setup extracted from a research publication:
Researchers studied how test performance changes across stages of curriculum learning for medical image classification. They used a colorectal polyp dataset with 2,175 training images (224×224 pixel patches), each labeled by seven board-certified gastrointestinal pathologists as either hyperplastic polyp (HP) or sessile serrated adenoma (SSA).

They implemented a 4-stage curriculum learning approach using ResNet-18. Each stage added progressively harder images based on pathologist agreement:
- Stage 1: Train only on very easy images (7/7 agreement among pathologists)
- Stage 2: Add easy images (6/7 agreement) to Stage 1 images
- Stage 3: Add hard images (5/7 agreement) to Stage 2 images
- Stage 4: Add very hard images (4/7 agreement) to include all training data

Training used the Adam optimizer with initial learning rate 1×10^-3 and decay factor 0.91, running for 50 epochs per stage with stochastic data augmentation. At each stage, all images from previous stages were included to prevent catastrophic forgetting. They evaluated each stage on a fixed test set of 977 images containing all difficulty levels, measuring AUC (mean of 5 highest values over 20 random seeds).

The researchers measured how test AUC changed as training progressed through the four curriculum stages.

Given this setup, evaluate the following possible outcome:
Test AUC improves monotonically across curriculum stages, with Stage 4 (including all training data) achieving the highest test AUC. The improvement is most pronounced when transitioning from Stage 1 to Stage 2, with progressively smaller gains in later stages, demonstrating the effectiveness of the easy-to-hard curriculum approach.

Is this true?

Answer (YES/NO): NO